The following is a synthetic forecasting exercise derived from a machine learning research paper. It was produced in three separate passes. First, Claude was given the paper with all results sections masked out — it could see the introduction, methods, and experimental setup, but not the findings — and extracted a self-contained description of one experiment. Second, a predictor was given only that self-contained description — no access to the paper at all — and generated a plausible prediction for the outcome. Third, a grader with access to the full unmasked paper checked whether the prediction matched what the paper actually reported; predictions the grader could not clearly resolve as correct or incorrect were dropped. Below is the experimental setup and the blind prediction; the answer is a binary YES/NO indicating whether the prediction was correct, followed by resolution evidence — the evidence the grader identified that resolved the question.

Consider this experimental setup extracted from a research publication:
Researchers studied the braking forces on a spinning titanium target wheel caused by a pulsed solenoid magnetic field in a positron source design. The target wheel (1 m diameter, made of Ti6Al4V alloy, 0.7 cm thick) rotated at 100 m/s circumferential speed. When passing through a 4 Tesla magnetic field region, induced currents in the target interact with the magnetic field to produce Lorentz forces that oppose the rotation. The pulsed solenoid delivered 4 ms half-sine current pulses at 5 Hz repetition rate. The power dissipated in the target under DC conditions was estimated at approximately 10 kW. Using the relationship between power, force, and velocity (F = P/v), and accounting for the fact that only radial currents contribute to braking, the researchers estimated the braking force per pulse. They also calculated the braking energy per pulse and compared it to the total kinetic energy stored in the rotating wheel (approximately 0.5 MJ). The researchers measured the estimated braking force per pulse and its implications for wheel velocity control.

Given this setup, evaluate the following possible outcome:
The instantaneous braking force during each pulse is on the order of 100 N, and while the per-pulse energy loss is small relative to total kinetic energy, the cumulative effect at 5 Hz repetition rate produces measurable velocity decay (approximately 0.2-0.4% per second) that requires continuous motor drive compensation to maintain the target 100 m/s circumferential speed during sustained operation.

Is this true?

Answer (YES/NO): NO